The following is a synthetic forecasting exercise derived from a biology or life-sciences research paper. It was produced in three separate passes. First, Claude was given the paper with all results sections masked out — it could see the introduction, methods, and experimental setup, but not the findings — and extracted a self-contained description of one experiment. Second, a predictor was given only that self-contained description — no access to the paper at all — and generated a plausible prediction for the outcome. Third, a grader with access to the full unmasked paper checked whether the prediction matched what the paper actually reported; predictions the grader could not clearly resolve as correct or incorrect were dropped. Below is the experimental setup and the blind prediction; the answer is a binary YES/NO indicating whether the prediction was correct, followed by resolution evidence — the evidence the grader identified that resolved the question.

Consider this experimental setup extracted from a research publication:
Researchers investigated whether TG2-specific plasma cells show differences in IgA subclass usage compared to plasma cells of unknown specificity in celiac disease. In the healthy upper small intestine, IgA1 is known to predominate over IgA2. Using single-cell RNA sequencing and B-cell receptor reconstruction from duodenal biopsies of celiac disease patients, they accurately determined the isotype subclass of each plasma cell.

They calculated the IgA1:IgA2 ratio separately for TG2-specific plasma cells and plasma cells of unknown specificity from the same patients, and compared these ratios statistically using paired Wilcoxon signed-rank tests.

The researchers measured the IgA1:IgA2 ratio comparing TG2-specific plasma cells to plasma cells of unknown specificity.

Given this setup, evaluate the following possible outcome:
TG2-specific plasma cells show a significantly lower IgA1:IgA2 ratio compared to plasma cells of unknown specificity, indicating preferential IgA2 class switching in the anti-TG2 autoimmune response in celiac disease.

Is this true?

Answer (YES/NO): NO